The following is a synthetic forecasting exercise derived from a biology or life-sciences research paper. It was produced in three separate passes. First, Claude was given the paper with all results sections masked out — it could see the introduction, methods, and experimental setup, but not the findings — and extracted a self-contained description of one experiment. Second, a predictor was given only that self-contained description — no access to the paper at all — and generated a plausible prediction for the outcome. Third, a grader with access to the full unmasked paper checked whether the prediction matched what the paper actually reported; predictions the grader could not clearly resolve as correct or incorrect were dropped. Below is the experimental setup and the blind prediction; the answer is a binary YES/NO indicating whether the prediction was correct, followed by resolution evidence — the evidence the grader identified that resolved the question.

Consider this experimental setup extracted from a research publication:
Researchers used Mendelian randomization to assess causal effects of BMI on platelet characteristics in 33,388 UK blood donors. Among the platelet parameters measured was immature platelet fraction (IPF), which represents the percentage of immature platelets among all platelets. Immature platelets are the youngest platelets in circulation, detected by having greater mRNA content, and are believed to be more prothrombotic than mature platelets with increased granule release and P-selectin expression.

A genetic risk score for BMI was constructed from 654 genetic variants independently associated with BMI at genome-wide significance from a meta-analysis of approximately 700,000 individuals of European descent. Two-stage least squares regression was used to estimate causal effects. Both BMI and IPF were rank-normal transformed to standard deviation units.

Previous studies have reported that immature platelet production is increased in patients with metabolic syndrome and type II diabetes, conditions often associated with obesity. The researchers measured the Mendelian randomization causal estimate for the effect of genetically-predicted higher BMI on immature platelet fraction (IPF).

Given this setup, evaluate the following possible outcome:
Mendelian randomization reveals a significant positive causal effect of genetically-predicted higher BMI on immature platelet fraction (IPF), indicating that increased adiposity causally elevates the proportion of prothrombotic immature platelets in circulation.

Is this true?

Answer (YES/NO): NO